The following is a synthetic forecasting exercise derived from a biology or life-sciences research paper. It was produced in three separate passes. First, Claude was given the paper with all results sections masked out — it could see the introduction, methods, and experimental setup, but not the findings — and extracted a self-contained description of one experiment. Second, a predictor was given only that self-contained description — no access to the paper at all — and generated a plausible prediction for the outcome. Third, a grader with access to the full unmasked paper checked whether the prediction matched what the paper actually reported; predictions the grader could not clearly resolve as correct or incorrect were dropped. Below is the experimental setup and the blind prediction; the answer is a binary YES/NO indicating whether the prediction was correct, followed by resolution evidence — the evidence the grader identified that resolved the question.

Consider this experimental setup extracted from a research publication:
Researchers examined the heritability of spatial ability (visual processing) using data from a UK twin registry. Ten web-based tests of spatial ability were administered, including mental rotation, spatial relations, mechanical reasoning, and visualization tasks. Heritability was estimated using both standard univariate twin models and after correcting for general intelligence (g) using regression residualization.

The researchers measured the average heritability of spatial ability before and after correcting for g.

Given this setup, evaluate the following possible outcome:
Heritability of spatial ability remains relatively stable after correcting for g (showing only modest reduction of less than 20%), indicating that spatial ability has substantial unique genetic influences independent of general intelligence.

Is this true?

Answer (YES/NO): NO